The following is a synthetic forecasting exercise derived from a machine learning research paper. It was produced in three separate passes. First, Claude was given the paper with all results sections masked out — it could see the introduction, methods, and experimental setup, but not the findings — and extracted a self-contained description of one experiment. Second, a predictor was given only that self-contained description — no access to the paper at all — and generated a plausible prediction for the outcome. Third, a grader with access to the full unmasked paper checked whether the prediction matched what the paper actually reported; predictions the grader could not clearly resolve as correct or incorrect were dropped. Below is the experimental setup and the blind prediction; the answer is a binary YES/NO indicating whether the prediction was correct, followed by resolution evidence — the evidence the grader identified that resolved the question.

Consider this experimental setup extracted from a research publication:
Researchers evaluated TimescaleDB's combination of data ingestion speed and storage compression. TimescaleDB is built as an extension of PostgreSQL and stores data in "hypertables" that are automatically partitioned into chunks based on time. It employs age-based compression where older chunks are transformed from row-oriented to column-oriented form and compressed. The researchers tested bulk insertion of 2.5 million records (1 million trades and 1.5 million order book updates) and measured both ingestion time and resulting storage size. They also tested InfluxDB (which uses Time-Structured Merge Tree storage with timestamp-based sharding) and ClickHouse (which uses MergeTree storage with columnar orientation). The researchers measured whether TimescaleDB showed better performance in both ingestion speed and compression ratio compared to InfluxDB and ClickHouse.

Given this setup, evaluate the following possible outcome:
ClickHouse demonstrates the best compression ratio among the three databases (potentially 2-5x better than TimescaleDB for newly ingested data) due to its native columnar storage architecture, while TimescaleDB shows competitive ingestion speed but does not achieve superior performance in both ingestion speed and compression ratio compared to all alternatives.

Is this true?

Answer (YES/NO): NO